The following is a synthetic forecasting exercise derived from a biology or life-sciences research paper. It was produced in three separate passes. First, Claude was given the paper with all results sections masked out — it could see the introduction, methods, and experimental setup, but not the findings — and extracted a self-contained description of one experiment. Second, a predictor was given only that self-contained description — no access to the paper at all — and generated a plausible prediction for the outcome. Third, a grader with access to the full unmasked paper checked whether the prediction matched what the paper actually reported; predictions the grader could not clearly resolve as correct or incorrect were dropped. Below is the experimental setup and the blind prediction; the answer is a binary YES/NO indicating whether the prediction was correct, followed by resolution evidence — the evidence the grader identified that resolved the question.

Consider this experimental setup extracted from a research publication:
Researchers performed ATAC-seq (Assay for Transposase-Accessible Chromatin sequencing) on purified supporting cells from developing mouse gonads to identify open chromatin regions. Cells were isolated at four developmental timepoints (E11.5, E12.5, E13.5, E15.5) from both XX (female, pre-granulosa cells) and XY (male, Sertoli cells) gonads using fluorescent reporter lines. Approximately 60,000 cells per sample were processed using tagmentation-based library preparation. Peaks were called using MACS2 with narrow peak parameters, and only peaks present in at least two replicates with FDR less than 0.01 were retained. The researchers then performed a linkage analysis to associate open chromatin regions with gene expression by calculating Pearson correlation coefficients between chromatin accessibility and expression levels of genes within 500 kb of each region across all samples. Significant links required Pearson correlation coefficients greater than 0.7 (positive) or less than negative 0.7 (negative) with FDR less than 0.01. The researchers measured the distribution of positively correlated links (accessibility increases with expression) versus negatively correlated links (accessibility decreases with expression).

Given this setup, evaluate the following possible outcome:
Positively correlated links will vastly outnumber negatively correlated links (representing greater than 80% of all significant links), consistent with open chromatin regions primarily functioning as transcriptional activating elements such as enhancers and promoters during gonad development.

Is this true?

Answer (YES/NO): NO